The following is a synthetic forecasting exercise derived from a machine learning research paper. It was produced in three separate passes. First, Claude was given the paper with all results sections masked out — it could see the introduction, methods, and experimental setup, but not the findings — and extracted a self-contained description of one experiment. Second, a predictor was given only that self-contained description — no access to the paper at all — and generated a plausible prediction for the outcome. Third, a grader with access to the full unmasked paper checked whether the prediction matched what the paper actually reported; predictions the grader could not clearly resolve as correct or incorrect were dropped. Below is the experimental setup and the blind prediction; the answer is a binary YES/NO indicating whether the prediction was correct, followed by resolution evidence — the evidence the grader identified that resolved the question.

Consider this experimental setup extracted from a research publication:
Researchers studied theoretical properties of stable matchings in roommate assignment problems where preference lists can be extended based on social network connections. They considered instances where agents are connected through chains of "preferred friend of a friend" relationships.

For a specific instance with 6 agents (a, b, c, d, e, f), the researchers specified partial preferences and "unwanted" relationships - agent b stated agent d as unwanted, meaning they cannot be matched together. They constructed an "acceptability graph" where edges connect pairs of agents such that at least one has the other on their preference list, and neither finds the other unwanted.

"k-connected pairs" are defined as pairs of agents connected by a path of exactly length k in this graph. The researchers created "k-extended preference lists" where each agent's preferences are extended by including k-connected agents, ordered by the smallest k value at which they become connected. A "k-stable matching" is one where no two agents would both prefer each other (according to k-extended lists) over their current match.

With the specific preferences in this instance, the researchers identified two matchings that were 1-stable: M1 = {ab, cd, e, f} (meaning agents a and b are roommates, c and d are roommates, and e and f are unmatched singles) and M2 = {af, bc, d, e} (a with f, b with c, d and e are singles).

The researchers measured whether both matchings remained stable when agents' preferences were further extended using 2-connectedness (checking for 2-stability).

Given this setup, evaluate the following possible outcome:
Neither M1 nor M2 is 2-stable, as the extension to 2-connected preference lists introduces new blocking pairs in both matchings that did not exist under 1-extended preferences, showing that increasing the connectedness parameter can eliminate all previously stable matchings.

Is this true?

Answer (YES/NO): NO